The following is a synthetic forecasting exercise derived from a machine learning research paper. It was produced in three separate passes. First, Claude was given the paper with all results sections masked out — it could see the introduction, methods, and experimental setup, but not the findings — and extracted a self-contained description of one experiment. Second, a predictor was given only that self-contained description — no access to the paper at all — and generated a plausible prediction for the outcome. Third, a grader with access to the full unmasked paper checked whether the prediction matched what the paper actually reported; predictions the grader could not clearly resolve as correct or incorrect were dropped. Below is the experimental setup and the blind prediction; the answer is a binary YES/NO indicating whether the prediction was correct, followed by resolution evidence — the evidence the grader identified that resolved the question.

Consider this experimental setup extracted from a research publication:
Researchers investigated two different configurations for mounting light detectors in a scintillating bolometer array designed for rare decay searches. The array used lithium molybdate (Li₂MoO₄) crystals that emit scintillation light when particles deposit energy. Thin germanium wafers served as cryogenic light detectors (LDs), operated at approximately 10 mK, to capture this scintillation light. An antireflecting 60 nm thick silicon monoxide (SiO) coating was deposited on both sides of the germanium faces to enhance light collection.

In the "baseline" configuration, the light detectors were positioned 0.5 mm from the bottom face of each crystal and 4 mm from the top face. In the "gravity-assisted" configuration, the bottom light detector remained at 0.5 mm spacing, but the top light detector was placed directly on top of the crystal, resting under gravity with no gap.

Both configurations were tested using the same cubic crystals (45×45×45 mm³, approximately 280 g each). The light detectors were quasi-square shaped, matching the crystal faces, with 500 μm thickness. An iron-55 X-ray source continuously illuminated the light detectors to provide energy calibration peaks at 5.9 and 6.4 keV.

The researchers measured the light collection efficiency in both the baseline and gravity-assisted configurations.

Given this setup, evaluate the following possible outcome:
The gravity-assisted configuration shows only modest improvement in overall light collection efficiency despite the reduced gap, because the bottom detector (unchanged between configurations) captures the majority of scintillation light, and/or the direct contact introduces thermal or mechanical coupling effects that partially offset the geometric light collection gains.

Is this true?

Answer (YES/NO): YES